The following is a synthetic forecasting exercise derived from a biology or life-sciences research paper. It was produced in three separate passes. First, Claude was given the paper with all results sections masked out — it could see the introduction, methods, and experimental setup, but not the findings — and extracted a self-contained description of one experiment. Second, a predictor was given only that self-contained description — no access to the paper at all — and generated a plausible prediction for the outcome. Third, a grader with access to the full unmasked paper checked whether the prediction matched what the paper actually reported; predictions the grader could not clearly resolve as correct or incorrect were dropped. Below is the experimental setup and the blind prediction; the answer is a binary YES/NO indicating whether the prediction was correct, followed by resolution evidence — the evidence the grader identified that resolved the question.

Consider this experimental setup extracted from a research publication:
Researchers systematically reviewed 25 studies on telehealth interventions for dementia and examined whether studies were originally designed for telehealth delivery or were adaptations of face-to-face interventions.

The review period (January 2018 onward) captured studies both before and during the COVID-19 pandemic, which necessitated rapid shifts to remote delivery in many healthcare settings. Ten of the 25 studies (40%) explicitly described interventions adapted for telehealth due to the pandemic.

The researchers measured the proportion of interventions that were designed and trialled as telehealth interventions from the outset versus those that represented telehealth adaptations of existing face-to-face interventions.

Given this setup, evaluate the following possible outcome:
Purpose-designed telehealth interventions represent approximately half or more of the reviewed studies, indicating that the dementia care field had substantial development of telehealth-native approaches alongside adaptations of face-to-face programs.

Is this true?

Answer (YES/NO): NO